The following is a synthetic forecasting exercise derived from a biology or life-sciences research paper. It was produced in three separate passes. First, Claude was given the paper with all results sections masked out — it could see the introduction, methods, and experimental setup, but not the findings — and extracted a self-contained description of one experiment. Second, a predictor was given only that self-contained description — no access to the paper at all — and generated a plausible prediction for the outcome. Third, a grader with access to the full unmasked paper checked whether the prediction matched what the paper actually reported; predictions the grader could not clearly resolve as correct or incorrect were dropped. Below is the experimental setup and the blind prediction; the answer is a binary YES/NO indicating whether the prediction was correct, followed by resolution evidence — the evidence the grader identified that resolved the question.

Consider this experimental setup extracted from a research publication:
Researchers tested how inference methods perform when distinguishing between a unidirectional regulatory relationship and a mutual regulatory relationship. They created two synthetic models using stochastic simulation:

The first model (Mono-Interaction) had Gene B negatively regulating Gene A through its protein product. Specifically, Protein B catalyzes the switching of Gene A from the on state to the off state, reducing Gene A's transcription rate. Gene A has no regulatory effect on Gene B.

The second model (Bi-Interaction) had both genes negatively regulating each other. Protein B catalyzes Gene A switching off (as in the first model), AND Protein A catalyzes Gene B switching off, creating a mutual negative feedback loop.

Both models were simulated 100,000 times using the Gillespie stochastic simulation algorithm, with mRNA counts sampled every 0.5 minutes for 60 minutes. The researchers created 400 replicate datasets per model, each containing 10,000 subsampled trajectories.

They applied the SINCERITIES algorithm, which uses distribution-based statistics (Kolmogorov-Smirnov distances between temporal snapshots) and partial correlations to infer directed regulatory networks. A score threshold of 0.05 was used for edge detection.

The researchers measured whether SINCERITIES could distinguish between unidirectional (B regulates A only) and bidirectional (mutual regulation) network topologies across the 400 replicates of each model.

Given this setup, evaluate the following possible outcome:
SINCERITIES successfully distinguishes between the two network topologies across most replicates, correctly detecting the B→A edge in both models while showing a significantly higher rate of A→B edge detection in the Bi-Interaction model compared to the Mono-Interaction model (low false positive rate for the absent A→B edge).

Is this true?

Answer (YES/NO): NO